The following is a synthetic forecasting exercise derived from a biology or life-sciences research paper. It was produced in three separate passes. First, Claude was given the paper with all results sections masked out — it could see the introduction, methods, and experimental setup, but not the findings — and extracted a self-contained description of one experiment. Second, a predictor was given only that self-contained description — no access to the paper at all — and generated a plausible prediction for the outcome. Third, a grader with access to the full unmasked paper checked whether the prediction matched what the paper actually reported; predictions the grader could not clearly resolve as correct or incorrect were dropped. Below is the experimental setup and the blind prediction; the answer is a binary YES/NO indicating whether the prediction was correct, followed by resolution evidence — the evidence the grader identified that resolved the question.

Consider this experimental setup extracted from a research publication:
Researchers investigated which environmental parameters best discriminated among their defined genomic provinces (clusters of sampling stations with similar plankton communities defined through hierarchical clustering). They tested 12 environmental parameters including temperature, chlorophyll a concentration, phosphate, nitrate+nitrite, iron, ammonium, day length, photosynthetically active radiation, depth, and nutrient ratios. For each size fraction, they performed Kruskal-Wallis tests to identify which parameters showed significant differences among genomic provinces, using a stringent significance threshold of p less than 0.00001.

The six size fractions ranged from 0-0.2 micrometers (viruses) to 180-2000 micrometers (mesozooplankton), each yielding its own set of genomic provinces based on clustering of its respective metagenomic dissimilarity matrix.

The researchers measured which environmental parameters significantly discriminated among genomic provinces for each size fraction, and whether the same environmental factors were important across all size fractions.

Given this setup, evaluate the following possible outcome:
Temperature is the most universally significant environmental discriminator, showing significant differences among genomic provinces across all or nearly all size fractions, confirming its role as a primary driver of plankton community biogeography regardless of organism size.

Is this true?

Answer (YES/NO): YES